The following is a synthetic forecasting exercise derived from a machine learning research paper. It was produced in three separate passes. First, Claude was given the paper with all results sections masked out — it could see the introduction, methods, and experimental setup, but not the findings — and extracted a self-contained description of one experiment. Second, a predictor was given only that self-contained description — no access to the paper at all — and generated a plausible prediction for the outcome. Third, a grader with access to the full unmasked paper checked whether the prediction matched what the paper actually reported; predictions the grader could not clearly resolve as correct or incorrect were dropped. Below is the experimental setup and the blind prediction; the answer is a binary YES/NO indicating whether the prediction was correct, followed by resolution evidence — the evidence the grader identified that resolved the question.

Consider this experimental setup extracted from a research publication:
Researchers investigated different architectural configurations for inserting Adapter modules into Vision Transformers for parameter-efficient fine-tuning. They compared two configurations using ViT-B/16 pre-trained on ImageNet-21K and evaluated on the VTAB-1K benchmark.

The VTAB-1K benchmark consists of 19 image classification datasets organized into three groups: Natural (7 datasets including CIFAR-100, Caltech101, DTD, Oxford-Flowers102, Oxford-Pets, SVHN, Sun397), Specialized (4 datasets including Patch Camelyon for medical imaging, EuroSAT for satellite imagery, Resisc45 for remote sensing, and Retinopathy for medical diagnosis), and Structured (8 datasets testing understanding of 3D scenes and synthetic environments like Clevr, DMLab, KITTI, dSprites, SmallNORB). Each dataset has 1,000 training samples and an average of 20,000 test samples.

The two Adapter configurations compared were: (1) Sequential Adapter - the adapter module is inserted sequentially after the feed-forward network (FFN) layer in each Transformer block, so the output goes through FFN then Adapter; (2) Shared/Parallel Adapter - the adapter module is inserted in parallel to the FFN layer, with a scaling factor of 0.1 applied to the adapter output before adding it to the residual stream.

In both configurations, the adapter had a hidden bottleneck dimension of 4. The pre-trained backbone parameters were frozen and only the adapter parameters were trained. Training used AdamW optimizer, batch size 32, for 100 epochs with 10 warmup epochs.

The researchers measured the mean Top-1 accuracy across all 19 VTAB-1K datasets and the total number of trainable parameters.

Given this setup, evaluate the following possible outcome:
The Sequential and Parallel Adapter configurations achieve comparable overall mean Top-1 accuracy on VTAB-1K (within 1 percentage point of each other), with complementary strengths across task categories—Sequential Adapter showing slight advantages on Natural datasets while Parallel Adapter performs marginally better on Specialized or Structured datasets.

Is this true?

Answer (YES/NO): NO